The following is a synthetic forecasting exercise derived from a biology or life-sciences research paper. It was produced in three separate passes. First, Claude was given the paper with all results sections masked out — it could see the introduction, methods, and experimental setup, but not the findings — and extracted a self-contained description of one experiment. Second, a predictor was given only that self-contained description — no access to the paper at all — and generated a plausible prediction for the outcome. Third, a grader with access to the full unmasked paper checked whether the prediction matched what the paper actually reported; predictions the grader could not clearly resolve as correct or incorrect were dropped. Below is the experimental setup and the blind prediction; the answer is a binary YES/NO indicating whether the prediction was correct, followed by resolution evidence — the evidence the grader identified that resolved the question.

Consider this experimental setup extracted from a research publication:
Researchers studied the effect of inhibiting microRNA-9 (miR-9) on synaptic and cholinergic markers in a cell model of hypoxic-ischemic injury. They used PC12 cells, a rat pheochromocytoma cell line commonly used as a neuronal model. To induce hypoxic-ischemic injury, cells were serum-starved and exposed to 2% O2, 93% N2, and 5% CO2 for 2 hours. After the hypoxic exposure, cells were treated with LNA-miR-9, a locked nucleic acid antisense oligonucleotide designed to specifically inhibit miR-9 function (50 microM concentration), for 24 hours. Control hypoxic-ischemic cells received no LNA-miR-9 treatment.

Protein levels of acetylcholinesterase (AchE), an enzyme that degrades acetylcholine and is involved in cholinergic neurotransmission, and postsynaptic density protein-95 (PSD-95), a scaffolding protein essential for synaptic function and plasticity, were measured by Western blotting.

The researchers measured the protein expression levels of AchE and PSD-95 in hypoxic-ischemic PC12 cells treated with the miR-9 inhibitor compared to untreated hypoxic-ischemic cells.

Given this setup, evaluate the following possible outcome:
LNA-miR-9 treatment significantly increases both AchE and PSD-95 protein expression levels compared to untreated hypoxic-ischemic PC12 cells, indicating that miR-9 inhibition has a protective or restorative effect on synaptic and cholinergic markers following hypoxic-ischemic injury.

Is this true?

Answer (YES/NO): NO